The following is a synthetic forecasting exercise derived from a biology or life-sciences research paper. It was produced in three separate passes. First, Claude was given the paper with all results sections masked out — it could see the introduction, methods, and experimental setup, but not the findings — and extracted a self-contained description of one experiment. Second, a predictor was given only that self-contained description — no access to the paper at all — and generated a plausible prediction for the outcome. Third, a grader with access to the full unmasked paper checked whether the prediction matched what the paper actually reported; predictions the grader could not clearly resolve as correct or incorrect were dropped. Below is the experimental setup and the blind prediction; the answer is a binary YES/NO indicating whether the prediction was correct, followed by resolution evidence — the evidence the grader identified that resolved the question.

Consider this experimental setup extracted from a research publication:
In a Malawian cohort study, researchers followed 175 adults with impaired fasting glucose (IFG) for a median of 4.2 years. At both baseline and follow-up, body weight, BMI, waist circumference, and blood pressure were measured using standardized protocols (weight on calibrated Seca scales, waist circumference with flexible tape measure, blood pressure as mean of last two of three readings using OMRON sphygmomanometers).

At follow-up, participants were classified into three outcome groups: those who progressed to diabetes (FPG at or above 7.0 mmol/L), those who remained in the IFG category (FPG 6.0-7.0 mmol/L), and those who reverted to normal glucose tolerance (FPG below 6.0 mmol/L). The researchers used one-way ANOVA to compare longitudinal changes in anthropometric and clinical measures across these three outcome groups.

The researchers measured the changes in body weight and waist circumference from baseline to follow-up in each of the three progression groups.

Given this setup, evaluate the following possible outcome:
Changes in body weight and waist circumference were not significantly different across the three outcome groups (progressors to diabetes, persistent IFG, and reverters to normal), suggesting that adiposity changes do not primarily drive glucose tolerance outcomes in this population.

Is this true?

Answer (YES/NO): YES